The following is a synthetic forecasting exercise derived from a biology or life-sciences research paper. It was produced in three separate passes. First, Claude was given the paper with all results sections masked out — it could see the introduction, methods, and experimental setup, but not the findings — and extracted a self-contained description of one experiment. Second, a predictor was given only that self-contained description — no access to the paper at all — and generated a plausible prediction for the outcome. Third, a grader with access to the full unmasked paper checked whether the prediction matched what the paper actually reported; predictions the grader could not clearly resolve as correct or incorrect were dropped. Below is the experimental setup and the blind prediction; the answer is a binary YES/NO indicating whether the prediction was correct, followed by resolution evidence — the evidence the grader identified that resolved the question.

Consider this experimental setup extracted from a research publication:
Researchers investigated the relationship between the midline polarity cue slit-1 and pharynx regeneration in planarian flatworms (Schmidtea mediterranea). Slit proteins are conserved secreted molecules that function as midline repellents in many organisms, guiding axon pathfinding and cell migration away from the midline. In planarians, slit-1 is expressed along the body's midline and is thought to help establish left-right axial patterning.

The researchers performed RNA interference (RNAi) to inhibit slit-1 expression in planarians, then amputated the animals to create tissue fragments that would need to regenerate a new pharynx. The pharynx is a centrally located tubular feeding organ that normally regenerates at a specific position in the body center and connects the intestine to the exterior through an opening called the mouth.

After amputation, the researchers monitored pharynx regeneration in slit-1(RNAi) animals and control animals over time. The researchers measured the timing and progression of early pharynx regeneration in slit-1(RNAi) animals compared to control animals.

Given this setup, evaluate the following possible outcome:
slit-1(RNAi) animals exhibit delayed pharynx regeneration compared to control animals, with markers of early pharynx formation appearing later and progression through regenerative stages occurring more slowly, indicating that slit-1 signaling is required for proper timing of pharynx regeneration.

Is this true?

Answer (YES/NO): NO